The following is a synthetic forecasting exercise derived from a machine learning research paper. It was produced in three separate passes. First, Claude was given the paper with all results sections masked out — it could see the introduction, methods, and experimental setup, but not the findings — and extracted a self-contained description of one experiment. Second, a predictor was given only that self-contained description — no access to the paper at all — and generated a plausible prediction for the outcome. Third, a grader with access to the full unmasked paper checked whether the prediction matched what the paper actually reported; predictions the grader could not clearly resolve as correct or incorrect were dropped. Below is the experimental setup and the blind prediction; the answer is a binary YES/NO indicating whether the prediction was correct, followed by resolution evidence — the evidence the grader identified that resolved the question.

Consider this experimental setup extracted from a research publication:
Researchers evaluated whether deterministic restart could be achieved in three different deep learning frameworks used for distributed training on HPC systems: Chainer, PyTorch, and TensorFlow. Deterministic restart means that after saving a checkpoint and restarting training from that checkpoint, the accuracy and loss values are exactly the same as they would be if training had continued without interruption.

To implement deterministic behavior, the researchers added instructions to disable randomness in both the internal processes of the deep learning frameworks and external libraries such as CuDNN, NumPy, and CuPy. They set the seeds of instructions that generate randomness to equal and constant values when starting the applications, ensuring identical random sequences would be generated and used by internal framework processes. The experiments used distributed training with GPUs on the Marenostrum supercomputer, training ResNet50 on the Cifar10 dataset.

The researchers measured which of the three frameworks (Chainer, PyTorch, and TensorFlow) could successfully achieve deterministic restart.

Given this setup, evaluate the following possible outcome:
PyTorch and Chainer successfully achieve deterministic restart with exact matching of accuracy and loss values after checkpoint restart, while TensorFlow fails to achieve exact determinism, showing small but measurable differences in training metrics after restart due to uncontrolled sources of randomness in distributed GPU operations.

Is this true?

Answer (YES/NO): NO